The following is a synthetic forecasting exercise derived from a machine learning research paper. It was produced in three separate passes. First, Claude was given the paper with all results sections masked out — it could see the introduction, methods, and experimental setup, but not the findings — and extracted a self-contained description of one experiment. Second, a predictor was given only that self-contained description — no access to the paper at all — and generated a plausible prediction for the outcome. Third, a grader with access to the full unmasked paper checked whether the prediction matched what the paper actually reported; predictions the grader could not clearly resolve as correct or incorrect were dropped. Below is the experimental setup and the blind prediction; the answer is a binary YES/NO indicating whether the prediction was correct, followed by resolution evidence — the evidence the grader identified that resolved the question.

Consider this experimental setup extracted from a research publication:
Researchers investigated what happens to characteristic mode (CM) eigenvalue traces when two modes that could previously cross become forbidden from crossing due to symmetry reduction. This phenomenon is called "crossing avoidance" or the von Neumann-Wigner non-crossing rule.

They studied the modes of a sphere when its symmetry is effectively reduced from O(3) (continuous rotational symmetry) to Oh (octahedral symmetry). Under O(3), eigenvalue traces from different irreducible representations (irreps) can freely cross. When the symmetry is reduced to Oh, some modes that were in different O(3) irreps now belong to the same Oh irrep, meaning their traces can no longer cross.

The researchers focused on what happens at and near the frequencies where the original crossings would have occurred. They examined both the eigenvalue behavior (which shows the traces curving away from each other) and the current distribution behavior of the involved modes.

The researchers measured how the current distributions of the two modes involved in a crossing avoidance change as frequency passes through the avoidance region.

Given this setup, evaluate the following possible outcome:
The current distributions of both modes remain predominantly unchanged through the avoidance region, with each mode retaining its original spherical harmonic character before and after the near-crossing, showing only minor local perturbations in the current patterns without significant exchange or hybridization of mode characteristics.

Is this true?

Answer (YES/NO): NO